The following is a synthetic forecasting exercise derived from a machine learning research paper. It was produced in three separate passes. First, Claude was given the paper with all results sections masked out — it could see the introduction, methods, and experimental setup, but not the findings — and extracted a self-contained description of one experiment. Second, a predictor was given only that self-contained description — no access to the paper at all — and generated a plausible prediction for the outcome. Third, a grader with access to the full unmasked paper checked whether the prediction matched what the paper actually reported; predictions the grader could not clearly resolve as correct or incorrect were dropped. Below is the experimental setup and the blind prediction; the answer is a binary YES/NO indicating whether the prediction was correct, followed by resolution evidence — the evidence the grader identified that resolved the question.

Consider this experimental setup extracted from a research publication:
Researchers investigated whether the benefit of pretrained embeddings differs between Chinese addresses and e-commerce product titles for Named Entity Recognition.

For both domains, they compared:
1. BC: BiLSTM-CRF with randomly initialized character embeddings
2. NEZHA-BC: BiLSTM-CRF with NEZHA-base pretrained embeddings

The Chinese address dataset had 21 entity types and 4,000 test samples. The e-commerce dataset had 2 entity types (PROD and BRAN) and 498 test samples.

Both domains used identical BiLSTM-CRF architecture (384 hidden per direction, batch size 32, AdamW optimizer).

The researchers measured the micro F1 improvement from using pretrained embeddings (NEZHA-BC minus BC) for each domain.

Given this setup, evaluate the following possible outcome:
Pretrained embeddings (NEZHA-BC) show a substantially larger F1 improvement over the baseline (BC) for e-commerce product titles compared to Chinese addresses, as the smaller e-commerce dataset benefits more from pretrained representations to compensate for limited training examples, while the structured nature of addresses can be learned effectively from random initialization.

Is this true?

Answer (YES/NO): YES